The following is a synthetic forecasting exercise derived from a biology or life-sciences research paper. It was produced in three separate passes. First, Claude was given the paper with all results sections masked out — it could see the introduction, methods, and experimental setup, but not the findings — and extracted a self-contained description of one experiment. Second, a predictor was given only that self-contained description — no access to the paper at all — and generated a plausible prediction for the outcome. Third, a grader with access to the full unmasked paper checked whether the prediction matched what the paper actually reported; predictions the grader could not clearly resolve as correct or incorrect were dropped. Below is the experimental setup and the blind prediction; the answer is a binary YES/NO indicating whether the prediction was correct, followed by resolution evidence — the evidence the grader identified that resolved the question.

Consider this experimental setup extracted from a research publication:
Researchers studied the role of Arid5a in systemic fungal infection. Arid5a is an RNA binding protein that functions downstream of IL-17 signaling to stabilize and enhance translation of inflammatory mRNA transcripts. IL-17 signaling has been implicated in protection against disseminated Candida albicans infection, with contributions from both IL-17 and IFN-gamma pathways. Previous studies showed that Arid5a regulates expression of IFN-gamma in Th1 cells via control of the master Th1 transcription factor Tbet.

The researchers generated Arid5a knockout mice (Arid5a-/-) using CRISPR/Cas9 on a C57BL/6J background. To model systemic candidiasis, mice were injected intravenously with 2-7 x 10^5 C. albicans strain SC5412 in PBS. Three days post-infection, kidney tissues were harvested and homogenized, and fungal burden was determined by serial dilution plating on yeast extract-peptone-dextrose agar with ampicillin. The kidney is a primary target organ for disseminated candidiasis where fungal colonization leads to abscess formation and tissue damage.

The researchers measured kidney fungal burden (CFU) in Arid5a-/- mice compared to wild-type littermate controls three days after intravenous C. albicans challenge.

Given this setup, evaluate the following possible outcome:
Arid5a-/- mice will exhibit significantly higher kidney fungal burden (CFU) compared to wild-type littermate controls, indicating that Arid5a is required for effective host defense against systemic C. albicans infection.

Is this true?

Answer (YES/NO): NO